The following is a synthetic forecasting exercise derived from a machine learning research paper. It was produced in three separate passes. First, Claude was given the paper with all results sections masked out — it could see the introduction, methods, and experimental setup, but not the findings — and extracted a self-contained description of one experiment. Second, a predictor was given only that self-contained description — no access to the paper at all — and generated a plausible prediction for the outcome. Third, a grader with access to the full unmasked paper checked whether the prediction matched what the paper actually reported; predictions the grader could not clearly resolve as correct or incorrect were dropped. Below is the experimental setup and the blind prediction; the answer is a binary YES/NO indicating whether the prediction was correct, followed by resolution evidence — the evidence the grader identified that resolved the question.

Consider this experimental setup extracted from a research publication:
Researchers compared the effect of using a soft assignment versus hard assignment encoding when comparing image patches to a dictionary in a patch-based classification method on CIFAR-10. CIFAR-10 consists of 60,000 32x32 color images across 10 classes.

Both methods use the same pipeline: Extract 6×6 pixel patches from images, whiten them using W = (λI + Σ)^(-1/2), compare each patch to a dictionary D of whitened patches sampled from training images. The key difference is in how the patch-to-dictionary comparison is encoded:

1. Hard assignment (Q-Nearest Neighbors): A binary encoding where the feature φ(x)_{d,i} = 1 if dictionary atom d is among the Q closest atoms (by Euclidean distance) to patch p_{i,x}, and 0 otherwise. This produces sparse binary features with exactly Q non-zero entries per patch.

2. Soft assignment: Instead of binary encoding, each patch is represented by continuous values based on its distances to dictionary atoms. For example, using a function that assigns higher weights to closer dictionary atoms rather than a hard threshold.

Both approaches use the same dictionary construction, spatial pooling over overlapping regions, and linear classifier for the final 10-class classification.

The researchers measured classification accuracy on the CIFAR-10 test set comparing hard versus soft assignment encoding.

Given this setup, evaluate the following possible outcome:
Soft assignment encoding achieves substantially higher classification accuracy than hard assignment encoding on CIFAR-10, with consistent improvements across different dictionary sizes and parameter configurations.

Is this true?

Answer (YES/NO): NO